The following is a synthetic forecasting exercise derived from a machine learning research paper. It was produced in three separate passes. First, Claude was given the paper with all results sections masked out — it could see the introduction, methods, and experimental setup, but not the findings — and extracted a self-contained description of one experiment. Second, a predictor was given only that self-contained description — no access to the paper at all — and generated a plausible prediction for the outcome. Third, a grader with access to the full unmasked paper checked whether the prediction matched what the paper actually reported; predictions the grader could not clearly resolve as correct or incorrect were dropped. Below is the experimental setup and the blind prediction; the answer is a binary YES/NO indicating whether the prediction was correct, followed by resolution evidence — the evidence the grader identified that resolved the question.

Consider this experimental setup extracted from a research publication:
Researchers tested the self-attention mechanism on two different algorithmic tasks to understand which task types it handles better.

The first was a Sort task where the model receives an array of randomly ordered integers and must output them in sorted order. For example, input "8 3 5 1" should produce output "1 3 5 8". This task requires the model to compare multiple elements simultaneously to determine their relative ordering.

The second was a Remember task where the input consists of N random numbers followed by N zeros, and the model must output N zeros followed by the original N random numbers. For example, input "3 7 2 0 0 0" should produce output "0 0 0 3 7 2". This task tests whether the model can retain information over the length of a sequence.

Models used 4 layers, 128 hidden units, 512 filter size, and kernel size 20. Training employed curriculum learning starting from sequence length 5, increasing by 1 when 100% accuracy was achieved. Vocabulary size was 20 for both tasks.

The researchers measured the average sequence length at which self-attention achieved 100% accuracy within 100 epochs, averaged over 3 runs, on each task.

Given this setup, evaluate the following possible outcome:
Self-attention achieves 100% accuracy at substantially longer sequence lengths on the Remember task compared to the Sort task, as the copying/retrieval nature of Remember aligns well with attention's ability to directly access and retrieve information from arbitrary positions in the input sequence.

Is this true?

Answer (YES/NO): YES